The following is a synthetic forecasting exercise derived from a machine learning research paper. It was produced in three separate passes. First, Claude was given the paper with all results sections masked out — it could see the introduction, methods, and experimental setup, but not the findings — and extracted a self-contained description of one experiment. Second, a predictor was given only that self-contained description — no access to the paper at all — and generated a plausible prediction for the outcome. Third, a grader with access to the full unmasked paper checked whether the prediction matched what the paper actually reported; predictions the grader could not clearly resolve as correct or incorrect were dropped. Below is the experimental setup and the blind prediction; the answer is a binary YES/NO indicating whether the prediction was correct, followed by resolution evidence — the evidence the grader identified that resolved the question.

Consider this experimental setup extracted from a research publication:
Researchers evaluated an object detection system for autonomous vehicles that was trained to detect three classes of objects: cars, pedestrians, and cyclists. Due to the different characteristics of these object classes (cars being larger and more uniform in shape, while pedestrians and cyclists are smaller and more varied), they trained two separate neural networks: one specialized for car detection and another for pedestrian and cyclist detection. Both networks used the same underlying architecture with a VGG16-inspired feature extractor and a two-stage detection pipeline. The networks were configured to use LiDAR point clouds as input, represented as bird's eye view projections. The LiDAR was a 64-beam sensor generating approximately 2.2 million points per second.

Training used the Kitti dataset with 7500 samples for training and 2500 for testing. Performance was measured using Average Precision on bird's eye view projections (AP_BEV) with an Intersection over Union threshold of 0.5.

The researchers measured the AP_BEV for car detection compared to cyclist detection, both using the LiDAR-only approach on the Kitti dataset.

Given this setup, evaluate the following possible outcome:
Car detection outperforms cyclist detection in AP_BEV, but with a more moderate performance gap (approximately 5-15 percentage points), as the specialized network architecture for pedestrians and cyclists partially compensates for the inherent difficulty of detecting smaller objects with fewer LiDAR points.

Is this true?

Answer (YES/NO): NO